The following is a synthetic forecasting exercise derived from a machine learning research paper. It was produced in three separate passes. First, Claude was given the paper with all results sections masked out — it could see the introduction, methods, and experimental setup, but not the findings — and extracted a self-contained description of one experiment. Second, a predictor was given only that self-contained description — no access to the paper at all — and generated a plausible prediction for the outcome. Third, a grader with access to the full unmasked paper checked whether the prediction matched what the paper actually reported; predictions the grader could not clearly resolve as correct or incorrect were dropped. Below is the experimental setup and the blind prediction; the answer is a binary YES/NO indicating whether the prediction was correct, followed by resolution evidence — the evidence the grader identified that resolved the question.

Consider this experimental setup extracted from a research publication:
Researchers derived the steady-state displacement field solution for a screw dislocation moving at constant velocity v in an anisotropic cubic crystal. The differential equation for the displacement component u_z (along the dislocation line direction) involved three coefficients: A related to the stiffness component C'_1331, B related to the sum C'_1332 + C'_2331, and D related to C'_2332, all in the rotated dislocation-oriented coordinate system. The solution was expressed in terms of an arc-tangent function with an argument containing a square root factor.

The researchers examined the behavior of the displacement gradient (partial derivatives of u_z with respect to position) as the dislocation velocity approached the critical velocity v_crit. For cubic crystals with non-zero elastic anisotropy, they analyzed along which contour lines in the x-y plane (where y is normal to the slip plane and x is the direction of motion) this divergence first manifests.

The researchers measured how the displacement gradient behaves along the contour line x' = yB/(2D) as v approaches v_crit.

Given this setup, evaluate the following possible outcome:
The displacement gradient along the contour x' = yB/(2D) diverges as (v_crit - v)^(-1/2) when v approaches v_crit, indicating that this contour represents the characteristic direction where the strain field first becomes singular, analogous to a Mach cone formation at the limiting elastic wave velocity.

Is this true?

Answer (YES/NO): YES